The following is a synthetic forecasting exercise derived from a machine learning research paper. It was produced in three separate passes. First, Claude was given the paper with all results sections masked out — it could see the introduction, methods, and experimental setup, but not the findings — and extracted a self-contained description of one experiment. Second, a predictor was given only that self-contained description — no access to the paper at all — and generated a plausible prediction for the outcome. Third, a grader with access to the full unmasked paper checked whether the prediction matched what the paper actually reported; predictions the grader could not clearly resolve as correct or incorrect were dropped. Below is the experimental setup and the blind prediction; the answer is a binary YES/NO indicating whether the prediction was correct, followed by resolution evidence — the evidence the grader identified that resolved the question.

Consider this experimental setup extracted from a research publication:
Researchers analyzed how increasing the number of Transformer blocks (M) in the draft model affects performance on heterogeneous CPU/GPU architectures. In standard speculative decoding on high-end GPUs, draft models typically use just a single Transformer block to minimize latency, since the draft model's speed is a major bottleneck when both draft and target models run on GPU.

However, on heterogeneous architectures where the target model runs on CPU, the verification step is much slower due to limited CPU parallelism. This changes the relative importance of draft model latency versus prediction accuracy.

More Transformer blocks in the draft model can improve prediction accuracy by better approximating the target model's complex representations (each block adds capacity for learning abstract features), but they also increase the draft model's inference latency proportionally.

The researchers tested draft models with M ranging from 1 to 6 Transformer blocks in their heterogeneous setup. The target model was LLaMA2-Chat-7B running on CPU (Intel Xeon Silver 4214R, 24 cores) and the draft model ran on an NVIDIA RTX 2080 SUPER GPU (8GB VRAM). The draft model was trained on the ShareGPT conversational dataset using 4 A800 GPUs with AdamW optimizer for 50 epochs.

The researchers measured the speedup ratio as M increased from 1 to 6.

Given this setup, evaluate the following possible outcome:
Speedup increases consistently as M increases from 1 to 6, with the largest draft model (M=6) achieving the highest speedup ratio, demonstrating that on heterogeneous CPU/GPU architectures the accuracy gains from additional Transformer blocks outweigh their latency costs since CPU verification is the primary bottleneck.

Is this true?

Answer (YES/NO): NO